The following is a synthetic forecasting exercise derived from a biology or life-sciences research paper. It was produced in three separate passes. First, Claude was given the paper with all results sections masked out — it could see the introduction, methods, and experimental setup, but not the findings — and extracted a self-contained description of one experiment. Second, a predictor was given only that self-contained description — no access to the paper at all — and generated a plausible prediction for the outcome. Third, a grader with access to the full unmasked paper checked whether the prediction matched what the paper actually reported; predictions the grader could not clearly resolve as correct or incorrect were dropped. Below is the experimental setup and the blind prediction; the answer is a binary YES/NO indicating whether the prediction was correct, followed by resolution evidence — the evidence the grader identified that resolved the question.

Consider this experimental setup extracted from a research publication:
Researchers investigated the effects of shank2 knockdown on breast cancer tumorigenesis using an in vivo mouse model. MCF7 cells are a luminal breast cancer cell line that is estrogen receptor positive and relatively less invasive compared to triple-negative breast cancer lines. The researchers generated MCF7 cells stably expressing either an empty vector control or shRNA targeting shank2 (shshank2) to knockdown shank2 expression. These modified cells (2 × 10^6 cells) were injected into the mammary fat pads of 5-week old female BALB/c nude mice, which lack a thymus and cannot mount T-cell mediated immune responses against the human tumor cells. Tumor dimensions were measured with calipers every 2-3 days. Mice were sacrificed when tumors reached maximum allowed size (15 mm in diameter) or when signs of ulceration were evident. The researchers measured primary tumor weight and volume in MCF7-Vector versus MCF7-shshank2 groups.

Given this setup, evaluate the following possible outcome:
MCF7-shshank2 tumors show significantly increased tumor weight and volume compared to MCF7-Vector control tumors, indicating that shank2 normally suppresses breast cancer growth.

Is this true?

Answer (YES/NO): NO